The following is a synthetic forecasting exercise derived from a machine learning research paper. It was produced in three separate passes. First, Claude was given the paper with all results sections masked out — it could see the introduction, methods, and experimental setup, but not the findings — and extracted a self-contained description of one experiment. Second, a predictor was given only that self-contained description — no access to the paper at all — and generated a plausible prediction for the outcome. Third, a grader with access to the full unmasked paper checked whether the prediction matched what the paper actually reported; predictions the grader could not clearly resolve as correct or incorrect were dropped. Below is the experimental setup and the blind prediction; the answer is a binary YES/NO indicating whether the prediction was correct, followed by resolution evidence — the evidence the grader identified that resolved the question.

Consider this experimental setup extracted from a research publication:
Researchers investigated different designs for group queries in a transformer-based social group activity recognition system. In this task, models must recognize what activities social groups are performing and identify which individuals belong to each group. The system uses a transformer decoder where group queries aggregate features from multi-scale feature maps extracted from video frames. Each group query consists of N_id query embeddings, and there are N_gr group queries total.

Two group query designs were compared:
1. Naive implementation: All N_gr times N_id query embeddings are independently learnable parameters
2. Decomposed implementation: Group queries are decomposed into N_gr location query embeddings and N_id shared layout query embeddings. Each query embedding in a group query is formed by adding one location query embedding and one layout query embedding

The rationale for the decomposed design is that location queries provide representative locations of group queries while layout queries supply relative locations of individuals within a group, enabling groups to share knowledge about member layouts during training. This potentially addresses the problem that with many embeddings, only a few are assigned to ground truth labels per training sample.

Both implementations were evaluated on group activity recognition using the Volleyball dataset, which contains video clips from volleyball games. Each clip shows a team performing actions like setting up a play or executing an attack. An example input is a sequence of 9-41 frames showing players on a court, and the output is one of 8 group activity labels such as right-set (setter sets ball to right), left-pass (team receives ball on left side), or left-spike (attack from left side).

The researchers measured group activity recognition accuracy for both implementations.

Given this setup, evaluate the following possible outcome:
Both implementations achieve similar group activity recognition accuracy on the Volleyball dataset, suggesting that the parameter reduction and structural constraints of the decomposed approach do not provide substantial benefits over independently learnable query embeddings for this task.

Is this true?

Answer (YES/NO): YES